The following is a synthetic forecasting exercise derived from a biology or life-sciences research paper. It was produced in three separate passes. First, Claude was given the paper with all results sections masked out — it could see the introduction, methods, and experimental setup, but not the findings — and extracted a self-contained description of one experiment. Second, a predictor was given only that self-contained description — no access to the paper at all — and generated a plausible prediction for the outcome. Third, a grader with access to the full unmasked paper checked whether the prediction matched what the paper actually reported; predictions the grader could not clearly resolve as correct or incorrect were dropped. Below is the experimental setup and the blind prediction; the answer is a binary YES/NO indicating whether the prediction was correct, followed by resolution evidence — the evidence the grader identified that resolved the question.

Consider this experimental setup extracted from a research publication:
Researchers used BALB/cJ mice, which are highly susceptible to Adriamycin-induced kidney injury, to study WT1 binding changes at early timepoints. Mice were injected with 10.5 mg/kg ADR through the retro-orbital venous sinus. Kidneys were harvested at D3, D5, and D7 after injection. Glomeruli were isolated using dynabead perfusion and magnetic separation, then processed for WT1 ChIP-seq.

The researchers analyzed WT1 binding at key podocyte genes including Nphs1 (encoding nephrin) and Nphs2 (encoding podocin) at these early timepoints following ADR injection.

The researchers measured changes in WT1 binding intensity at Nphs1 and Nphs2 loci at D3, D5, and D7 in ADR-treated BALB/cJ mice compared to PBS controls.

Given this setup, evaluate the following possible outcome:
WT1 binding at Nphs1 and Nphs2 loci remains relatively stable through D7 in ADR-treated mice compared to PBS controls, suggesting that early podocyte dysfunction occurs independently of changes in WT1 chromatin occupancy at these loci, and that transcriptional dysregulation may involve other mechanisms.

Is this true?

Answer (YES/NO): NO